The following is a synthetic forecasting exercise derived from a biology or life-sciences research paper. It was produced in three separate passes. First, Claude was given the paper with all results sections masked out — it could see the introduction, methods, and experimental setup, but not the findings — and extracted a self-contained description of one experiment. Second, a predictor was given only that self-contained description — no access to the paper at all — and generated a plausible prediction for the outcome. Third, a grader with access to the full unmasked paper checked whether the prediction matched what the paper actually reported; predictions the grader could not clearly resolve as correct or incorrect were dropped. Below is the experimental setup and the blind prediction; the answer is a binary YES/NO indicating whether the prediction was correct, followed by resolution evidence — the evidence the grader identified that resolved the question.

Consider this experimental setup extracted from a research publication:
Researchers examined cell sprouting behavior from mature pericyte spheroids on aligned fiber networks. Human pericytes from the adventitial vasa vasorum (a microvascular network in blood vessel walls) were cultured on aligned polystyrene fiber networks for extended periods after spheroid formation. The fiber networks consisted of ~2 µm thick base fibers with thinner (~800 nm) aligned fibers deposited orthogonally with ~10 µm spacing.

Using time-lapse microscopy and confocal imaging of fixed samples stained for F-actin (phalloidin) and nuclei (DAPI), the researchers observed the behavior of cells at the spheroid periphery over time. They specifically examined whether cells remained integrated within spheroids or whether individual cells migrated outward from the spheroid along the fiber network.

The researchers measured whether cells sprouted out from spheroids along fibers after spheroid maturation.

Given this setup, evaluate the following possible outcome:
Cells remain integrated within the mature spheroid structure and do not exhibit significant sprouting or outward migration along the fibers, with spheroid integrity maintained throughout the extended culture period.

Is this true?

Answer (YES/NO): NO